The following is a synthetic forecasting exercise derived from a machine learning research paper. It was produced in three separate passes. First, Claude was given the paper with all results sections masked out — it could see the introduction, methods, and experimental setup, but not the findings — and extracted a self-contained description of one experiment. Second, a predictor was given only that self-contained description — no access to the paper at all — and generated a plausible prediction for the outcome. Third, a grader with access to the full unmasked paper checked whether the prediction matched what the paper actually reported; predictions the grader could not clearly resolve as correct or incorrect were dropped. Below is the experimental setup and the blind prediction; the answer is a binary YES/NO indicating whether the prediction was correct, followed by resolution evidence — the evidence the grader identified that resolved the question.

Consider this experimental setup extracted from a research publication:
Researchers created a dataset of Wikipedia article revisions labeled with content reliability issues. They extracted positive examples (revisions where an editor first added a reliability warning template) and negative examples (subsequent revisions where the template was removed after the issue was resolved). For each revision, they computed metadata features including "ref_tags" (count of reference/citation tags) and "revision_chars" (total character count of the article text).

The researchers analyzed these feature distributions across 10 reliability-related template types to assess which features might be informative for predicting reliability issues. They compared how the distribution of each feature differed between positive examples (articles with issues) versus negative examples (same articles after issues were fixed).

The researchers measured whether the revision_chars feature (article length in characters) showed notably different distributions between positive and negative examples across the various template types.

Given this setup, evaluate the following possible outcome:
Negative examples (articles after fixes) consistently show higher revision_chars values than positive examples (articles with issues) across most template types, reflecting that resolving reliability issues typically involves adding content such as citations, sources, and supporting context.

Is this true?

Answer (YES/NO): NO